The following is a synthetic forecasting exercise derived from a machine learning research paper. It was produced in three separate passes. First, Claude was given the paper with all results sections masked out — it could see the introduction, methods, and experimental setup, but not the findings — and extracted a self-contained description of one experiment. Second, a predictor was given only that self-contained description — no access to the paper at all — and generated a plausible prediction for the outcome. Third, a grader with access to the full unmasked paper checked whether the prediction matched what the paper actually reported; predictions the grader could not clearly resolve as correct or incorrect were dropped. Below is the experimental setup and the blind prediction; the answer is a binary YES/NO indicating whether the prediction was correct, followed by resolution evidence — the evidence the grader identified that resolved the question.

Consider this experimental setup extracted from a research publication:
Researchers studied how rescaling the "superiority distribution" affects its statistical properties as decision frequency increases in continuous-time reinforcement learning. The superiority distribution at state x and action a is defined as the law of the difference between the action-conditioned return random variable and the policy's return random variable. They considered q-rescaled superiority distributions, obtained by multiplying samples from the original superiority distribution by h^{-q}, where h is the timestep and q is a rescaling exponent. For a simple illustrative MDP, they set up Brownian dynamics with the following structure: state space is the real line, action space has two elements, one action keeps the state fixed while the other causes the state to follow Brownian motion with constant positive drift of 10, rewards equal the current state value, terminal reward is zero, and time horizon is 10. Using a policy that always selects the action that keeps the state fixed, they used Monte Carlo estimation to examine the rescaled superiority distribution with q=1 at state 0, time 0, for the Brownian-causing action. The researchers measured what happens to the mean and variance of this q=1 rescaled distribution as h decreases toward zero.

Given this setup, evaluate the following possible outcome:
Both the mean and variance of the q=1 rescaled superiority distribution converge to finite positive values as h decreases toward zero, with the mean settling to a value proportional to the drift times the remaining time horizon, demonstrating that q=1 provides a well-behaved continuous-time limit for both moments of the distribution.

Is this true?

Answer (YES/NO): NO